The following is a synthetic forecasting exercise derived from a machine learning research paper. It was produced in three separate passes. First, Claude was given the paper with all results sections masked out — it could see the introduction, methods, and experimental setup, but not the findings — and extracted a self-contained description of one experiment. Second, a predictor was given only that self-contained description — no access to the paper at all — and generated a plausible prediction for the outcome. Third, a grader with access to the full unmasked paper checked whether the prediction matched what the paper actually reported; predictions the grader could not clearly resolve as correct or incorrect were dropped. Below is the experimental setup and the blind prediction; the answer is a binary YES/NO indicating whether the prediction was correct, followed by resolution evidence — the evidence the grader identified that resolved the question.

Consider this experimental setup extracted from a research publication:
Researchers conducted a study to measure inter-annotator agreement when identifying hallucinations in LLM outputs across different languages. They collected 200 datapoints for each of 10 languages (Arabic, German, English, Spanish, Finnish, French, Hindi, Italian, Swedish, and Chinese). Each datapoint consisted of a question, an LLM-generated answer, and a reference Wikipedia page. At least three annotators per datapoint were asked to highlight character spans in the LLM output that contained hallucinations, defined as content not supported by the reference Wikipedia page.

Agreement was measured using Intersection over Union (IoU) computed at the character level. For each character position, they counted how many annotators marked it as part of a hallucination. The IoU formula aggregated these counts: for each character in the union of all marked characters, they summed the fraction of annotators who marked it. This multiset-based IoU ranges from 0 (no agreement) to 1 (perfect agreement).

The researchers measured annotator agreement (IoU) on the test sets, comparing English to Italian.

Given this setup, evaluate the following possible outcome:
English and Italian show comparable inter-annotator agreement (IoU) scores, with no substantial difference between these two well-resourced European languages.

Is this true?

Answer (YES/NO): NO